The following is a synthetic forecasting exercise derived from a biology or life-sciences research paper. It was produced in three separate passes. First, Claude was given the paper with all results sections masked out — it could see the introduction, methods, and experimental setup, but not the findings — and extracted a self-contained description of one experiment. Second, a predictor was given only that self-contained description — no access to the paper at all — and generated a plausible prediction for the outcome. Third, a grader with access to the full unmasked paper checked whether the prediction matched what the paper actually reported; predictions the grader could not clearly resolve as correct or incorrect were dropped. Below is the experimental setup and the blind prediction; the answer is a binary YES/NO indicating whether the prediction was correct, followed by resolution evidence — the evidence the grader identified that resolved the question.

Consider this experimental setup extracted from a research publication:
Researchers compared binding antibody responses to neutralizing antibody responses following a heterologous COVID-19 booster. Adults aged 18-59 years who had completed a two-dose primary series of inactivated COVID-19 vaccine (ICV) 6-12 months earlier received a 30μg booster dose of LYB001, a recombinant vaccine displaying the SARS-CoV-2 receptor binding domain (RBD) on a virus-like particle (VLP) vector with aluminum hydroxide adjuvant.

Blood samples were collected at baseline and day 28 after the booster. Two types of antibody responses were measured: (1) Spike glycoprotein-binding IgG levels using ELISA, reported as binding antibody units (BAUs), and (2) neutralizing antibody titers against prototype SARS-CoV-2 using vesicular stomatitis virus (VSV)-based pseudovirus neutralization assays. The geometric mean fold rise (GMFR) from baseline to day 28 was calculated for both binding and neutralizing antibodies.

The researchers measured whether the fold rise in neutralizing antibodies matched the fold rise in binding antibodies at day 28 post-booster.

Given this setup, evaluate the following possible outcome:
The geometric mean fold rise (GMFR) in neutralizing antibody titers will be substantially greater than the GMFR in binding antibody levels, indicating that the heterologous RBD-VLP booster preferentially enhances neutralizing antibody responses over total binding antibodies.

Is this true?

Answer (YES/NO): YES